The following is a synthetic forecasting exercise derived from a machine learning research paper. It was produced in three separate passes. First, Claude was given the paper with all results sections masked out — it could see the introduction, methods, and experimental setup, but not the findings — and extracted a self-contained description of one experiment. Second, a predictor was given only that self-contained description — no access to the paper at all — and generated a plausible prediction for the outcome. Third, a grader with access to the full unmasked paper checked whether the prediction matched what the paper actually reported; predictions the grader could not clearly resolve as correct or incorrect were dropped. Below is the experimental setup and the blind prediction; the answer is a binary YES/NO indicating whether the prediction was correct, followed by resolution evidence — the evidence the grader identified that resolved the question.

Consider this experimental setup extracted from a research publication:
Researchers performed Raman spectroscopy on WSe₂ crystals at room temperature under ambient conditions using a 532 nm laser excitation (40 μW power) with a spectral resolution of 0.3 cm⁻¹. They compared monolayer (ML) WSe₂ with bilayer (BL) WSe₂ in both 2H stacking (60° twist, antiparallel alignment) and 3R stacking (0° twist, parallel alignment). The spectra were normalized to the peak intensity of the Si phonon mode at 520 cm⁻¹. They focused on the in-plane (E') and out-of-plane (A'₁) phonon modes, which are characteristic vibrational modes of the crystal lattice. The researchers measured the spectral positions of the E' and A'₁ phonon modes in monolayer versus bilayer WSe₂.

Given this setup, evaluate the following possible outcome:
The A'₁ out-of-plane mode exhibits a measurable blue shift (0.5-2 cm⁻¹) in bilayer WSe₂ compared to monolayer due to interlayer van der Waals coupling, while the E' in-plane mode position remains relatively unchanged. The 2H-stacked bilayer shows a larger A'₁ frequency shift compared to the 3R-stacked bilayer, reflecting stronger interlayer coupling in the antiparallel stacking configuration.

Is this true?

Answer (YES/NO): NO